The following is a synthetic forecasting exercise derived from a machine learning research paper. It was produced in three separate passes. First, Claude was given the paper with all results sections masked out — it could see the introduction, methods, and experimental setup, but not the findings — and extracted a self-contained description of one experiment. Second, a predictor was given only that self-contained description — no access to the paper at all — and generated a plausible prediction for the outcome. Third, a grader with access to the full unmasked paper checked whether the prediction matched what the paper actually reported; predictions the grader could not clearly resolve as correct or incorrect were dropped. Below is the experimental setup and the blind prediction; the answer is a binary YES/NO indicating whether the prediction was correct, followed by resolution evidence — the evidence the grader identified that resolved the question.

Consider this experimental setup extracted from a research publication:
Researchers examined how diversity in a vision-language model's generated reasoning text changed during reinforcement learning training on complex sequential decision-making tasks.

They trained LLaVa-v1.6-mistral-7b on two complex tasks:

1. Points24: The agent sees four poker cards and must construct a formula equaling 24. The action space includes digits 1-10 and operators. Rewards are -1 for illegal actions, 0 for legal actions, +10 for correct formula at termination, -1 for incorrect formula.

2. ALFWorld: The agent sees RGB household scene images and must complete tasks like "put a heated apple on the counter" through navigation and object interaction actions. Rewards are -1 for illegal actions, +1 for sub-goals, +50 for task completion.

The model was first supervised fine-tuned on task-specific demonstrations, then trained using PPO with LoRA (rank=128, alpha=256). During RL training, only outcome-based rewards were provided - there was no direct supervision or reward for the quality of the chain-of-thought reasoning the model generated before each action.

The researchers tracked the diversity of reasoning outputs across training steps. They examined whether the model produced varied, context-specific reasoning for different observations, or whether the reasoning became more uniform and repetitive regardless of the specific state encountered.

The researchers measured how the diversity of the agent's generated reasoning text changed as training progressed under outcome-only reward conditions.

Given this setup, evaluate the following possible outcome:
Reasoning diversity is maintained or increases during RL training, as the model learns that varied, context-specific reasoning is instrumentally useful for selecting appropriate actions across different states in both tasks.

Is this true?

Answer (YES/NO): NO